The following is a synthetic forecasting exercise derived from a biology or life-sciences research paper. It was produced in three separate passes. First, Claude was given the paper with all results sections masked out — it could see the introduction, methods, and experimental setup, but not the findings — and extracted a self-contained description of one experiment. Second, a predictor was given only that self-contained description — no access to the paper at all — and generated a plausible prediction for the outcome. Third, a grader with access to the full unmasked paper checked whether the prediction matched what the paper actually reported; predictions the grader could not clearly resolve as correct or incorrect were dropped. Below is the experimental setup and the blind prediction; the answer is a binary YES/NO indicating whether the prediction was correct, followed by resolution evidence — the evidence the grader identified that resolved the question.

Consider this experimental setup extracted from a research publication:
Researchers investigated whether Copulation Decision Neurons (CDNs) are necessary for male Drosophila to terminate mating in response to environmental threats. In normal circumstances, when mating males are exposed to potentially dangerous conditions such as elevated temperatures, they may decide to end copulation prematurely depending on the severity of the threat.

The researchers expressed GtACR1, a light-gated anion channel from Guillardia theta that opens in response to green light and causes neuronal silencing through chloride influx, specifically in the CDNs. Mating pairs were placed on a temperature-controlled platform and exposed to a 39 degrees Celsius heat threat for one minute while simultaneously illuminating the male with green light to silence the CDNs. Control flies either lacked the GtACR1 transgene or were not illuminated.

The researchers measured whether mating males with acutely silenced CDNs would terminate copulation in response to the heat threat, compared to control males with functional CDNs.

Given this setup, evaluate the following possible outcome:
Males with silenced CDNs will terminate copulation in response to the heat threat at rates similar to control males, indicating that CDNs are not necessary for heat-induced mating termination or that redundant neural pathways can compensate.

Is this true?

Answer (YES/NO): NO